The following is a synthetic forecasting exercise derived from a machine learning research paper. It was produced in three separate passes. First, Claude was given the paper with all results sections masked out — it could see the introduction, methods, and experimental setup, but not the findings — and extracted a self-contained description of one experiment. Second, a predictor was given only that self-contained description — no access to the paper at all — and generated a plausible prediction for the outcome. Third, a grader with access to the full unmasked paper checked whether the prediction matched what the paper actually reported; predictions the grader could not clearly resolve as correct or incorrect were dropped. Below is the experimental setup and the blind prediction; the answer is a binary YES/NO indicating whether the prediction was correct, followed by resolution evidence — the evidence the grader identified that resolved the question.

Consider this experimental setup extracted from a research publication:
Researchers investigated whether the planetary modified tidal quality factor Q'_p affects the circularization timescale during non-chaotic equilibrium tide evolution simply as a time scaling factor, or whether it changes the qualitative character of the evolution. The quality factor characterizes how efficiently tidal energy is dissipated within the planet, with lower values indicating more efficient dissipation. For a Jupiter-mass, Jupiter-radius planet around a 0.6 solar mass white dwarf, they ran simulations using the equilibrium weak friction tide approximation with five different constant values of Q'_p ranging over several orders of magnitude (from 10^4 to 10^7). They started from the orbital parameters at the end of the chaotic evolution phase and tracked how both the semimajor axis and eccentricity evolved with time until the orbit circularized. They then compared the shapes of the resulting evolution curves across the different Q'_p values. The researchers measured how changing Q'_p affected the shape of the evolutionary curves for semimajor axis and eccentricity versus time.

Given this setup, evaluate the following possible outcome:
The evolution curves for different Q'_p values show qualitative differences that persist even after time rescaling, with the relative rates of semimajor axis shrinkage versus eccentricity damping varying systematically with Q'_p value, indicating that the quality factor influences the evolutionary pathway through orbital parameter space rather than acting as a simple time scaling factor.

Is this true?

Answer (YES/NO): NO